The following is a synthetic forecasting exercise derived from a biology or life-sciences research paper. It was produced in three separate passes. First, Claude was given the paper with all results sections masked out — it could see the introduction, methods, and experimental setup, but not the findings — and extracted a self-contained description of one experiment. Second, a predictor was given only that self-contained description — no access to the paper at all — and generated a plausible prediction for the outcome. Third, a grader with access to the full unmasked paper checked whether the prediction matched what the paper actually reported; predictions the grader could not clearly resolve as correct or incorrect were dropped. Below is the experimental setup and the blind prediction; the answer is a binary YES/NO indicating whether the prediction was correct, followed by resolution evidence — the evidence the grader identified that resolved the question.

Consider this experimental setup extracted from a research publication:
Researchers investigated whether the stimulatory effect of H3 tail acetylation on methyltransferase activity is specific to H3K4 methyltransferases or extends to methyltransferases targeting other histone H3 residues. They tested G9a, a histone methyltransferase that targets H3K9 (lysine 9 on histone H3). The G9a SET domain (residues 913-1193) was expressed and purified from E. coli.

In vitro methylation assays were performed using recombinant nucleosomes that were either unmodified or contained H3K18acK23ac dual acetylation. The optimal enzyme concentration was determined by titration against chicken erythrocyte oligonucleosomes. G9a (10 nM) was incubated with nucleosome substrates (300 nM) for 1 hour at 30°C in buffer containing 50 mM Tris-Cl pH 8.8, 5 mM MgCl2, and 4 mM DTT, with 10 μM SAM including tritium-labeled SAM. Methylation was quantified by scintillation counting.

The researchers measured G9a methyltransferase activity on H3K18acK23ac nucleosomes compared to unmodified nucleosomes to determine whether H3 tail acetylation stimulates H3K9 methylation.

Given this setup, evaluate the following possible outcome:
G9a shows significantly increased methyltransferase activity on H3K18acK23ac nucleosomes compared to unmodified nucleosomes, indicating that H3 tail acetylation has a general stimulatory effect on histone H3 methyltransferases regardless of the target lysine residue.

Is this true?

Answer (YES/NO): NO